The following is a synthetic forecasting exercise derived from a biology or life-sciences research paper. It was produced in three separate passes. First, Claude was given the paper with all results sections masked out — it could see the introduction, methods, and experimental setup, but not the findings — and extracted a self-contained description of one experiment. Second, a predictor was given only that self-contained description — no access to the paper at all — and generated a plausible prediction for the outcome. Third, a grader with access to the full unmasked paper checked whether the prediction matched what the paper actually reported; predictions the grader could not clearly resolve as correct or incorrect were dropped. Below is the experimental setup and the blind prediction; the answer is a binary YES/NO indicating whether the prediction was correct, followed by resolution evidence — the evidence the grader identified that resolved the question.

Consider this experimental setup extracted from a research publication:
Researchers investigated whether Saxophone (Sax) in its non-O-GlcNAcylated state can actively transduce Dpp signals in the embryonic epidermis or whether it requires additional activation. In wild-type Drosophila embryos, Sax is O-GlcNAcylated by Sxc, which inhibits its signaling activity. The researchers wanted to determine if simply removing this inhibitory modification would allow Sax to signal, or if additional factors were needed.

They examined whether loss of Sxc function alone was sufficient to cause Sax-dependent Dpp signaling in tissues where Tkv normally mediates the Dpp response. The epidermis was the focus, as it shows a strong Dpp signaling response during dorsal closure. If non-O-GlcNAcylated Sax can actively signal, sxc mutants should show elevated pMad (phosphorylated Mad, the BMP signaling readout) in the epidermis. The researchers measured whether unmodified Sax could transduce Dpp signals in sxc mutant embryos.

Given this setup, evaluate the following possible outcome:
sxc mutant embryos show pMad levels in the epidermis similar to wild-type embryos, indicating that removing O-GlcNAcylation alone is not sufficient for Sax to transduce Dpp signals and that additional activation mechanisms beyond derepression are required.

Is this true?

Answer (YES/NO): NO